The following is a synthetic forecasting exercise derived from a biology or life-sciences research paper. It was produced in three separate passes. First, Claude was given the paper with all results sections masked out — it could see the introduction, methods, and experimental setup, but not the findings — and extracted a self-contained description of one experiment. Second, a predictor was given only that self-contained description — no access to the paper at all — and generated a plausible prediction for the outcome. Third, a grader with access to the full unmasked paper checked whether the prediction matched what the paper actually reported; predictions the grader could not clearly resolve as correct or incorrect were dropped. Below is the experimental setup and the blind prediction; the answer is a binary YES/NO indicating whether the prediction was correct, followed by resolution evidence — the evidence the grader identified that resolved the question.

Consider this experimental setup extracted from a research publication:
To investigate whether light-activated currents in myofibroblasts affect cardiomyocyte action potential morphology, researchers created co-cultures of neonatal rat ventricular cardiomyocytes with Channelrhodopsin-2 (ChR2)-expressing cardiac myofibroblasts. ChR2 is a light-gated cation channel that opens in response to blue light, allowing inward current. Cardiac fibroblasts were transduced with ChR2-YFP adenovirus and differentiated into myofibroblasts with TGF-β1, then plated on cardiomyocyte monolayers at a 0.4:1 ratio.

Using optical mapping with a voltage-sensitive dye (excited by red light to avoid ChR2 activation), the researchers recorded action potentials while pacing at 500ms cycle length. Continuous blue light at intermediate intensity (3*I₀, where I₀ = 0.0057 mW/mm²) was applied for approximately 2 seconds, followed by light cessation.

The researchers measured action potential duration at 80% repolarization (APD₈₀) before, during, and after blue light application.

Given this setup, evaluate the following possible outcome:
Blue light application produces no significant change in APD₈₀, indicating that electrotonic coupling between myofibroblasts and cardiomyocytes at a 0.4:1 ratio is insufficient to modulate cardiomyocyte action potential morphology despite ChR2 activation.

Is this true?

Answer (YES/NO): NO